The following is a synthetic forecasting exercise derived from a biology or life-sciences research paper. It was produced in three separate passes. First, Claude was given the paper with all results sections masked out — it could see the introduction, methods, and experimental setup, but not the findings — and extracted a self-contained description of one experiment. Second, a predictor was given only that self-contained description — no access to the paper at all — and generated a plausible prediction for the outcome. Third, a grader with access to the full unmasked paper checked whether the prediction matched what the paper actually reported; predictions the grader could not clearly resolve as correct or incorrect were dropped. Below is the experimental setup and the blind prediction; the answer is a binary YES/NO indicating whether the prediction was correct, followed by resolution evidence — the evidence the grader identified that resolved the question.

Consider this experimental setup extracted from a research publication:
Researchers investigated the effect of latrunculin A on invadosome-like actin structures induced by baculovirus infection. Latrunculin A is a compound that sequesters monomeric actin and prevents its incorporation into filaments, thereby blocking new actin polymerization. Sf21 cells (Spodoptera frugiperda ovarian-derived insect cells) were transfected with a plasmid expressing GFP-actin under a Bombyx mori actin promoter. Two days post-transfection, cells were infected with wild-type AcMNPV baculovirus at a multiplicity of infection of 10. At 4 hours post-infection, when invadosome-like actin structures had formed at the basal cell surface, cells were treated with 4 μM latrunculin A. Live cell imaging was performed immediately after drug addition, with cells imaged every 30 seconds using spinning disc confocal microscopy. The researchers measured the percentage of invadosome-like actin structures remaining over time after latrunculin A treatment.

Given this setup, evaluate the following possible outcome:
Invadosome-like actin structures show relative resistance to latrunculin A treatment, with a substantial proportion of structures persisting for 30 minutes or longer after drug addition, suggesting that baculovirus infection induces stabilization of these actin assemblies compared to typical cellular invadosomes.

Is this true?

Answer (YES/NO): NO